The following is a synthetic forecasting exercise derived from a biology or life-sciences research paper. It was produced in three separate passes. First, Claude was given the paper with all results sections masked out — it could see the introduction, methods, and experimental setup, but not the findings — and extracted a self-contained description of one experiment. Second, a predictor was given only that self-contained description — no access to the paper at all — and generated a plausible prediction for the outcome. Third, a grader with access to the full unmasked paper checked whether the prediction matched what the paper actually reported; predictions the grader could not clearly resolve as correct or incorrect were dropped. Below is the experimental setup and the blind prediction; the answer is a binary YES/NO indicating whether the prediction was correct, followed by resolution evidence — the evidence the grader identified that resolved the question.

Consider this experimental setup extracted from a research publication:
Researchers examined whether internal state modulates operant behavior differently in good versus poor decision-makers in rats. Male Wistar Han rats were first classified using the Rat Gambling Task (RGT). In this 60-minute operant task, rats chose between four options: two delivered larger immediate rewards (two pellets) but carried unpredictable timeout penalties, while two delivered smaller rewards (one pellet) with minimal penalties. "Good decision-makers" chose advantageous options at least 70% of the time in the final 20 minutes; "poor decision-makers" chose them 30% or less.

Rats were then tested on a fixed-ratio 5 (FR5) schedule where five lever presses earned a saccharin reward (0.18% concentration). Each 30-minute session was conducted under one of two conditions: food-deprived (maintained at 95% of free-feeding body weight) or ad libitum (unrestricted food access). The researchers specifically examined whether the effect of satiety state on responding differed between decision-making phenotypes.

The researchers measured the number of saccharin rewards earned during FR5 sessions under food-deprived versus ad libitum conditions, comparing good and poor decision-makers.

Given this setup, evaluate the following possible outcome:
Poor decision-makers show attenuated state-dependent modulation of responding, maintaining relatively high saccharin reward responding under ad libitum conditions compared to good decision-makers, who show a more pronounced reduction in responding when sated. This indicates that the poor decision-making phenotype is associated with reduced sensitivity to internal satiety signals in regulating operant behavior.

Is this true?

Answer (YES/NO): YES